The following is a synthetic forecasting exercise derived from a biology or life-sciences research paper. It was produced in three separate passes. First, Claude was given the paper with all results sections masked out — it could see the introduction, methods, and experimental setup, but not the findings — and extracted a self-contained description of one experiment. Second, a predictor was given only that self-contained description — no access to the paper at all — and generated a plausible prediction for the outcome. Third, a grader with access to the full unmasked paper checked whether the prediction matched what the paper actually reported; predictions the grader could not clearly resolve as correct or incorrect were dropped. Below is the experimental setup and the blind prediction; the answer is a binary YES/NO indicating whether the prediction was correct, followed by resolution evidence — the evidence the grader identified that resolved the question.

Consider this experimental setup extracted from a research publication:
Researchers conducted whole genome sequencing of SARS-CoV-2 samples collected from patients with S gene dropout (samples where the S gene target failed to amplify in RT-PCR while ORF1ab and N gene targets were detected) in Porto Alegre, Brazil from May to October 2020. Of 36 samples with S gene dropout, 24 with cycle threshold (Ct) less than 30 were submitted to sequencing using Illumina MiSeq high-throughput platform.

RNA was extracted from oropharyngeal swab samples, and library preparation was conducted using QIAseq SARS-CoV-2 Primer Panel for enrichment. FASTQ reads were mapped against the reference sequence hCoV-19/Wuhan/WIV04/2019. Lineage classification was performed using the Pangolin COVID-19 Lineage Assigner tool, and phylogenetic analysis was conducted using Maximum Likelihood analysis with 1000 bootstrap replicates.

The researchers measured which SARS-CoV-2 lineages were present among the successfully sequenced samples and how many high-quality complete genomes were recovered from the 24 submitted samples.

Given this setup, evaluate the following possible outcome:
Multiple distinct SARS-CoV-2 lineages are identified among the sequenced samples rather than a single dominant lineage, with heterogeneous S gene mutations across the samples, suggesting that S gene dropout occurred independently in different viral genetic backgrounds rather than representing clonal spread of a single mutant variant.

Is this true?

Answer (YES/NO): YES